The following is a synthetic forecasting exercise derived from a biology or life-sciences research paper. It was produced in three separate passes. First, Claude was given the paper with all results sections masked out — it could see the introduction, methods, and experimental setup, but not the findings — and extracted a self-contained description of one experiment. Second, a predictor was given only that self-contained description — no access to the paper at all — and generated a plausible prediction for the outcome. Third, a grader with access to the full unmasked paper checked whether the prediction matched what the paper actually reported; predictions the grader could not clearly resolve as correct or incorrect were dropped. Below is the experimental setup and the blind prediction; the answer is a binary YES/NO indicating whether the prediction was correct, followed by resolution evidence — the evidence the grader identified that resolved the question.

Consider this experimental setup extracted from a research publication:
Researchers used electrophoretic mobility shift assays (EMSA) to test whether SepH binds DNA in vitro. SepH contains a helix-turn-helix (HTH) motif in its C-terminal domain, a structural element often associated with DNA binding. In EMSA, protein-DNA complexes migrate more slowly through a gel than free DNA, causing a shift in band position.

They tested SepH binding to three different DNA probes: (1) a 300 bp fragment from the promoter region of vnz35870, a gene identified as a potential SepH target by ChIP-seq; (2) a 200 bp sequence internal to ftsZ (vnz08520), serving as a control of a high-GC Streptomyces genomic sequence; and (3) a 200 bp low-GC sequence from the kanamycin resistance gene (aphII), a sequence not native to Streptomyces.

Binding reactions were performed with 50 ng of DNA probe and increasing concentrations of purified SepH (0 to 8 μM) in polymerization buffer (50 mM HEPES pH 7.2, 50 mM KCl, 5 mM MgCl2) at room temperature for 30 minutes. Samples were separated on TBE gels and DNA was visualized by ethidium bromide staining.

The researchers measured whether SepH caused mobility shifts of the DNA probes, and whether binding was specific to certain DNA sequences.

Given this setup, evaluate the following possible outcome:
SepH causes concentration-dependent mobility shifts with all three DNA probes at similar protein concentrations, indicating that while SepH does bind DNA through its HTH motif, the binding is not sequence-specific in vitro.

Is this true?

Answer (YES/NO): NO